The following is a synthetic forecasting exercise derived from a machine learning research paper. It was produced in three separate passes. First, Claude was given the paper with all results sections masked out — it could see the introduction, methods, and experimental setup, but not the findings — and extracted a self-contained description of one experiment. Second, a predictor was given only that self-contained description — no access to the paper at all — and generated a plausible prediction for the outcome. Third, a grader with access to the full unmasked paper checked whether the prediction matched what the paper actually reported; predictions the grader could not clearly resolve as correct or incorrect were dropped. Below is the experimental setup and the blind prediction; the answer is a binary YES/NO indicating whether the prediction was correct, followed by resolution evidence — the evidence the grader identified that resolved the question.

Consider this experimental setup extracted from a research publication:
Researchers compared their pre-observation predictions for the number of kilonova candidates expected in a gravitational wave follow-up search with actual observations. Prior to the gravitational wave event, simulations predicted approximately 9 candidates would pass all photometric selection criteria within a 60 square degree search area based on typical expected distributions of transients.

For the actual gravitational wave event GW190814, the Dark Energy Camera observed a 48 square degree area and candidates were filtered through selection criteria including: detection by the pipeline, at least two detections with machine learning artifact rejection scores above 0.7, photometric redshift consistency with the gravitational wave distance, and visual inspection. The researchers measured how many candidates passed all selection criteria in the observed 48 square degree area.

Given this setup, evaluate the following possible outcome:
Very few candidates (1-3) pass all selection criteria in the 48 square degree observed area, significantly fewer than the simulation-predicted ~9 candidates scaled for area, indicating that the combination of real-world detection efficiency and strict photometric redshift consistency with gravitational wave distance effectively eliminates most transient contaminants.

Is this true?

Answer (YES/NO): NO